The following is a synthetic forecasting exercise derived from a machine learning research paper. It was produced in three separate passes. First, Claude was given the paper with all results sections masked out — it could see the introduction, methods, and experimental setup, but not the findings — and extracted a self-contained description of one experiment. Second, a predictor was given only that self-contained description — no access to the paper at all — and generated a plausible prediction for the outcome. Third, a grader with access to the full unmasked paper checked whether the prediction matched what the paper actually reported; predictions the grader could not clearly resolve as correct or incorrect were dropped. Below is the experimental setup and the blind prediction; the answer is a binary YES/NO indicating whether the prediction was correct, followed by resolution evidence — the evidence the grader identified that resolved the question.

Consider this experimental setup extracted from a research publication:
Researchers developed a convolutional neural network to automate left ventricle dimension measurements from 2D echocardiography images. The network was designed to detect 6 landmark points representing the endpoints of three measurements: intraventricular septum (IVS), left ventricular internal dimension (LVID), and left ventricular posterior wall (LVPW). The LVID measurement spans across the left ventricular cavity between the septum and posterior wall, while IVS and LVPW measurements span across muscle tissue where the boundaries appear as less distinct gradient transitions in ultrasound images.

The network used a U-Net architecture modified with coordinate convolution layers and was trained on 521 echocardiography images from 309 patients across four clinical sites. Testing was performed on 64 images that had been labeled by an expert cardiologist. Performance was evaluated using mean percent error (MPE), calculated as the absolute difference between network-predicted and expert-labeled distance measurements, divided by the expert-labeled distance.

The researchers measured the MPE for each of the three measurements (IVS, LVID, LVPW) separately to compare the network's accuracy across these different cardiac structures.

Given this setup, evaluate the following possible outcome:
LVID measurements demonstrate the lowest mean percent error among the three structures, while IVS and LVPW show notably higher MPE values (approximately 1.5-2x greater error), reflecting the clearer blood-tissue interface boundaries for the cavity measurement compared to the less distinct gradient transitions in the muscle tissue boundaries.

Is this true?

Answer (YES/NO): YES